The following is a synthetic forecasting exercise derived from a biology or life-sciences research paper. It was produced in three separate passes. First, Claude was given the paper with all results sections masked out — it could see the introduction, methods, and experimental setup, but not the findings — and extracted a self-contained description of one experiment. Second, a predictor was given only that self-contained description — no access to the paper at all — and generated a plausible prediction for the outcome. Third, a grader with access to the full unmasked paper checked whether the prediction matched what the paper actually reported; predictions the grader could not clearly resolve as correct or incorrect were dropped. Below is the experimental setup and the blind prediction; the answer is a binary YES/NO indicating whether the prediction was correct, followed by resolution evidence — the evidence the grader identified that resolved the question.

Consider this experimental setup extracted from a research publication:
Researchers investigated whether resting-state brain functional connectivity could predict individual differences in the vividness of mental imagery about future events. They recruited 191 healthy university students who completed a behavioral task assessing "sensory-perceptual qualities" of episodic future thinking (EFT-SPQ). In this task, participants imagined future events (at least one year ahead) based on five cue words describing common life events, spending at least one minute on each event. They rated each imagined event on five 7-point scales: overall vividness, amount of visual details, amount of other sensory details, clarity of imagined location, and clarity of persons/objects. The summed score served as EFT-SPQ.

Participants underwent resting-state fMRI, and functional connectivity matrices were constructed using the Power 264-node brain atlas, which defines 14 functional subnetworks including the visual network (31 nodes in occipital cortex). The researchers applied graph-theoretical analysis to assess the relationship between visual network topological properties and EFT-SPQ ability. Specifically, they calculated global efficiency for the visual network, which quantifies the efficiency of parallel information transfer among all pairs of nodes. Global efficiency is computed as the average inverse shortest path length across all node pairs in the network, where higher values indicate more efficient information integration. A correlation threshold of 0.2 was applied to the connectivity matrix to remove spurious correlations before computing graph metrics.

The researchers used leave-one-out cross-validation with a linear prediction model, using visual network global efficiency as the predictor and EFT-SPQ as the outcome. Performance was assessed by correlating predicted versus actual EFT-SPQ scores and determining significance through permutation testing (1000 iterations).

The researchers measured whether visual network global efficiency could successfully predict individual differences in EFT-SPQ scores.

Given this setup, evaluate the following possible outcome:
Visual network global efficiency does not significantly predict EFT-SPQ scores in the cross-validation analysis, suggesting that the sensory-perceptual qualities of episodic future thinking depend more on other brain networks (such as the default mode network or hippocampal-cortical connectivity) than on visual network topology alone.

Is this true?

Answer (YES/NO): NO